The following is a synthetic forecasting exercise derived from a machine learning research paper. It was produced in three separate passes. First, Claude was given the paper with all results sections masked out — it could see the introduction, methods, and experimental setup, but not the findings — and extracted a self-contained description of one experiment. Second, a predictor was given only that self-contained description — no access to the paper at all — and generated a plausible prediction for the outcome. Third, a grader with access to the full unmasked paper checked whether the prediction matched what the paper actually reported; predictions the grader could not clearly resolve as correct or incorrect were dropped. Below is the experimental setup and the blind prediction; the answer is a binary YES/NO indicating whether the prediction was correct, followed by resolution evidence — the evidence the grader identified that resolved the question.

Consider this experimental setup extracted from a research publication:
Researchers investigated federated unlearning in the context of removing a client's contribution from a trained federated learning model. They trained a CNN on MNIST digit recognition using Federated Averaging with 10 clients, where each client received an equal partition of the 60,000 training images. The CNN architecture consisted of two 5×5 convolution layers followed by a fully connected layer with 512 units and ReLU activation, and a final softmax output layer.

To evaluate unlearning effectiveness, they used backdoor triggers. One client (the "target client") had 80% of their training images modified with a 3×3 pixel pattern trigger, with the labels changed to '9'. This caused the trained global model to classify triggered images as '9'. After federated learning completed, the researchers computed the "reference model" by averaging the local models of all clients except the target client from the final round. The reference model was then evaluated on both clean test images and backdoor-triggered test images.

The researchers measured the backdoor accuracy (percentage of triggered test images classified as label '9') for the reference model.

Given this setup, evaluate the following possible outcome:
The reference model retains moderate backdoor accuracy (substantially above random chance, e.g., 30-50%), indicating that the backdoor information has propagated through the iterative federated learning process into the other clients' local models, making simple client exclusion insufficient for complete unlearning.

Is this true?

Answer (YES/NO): NO